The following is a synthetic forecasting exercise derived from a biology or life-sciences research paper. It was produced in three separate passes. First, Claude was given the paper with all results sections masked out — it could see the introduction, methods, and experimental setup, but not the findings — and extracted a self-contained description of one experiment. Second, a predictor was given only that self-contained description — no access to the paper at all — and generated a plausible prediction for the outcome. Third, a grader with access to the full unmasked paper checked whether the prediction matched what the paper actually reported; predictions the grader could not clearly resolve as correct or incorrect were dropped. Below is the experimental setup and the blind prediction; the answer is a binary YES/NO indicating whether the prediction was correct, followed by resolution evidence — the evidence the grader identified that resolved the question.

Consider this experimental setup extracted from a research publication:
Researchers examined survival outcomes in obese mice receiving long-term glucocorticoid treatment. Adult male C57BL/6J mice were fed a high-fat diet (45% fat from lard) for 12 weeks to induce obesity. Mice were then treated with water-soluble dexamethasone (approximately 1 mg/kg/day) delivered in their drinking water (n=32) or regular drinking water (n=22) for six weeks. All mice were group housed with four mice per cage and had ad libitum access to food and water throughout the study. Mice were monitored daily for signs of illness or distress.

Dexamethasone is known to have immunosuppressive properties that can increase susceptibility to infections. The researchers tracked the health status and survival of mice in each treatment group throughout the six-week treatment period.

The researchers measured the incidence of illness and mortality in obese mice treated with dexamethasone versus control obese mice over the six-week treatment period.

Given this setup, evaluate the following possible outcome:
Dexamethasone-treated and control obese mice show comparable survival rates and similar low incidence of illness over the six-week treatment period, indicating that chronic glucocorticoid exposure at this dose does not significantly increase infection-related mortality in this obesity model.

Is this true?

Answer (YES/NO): NO